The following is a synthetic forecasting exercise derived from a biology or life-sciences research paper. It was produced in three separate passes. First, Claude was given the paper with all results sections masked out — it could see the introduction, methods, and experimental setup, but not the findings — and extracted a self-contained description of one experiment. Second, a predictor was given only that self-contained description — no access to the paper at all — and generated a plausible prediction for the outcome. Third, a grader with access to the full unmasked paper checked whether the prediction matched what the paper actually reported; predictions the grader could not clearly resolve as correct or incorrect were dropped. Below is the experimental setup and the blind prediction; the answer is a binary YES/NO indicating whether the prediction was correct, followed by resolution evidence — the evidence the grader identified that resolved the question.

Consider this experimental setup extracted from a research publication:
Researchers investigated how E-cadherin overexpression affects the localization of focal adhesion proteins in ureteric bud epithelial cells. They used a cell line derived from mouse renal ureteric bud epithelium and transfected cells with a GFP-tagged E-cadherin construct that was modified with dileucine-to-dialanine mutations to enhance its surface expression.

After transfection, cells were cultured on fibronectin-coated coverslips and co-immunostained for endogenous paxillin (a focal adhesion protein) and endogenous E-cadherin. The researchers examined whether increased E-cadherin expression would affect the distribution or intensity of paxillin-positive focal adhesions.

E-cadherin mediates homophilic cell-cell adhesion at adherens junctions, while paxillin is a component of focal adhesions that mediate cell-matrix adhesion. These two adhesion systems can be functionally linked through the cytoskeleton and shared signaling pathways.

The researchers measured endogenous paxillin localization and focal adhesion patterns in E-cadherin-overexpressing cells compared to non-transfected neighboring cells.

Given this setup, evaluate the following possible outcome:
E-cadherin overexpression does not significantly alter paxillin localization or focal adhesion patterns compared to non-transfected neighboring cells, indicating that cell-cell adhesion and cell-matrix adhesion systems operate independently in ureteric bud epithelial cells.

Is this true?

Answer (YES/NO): NO